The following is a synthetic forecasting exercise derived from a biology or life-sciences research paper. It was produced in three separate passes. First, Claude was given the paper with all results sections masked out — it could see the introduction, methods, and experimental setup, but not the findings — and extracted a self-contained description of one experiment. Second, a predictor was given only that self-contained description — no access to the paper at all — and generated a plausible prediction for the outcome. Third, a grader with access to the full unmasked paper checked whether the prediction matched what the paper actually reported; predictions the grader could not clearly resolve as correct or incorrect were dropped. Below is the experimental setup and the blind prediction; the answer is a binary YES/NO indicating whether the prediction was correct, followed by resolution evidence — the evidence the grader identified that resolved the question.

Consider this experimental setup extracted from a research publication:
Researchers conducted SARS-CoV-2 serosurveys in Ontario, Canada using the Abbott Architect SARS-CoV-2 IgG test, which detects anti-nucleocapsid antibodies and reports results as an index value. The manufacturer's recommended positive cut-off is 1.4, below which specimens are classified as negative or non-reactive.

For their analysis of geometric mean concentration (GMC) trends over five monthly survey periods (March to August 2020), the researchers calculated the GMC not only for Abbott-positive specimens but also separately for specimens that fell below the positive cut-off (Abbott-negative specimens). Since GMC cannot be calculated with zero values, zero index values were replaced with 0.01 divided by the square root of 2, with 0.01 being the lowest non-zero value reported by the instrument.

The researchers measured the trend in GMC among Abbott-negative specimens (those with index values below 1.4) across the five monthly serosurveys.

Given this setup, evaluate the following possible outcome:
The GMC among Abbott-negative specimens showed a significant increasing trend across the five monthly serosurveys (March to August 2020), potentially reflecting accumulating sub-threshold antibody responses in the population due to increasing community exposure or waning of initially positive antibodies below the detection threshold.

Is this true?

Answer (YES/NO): YES